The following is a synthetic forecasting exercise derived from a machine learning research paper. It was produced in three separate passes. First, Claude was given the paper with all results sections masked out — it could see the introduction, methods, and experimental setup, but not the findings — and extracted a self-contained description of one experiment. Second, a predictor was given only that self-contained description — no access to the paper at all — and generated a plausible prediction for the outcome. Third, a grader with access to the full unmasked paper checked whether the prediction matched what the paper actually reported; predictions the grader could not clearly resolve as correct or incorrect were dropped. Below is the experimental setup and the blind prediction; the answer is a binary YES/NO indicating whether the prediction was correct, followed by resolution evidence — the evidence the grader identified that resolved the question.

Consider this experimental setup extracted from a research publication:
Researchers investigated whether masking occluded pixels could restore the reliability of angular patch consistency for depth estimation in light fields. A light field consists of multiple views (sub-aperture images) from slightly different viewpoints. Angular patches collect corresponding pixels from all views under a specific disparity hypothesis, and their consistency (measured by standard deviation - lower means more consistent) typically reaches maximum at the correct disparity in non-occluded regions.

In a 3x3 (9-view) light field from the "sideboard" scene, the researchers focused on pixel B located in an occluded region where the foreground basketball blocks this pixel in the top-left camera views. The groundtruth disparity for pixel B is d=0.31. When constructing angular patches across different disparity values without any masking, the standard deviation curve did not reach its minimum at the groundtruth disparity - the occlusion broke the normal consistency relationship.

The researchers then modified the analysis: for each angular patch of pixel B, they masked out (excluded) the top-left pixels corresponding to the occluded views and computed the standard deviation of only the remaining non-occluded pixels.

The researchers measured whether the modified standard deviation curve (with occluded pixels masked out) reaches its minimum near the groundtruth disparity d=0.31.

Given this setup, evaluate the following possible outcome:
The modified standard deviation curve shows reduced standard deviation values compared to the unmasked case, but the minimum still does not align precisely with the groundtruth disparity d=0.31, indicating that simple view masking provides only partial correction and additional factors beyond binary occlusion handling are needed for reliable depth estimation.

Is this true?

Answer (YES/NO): NO